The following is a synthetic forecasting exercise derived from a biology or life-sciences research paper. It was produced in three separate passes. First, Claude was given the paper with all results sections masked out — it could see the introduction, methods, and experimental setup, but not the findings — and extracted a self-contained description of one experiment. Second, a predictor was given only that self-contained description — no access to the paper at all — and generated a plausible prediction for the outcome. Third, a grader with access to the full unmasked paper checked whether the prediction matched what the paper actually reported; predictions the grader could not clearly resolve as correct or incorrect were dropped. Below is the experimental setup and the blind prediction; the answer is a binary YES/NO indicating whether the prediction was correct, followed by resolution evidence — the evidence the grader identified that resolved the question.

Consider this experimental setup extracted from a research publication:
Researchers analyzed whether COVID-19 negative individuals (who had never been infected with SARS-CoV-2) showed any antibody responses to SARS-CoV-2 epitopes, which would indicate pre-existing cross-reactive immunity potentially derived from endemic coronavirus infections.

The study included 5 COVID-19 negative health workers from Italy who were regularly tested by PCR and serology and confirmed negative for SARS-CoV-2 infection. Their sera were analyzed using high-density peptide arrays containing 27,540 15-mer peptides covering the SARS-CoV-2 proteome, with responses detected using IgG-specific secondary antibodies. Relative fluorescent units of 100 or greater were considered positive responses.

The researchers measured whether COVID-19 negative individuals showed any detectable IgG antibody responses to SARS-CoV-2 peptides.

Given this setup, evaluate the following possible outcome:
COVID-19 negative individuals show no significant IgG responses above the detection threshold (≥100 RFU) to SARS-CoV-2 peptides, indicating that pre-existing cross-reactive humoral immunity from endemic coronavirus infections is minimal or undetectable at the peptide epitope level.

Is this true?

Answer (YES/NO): NO